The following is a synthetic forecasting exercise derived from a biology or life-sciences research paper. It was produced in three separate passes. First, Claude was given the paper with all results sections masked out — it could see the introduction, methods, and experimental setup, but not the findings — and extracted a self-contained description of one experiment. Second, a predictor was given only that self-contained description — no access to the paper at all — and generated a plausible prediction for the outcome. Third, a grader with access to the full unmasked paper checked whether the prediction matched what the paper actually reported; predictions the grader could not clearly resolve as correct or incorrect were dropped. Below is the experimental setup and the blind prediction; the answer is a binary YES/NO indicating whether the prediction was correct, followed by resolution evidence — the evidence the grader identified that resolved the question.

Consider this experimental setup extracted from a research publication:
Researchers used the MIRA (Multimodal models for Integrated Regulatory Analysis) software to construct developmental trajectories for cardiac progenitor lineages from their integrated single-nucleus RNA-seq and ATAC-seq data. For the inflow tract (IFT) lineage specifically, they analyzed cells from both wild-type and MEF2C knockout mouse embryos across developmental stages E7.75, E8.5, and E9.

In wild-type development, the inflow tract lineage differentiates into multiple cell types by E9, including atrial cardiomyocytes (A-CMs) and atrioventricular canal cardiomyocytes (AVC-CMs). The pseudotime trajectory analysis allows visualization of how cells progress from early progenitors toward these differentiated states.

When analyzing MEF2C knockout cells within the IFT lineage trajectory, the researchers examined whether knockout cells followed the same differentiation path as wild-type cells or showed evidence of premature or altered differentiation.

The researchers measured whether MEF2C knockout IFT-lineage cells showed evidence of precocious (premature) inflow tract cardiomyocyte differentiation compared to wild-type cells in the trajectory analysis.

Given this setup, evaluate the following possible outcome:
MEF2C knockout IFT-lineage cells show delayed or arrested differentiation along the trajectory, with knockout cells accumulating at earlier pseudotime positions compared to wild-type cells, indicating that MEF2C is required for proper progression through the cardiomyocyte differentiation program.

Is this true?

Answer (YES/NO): NO